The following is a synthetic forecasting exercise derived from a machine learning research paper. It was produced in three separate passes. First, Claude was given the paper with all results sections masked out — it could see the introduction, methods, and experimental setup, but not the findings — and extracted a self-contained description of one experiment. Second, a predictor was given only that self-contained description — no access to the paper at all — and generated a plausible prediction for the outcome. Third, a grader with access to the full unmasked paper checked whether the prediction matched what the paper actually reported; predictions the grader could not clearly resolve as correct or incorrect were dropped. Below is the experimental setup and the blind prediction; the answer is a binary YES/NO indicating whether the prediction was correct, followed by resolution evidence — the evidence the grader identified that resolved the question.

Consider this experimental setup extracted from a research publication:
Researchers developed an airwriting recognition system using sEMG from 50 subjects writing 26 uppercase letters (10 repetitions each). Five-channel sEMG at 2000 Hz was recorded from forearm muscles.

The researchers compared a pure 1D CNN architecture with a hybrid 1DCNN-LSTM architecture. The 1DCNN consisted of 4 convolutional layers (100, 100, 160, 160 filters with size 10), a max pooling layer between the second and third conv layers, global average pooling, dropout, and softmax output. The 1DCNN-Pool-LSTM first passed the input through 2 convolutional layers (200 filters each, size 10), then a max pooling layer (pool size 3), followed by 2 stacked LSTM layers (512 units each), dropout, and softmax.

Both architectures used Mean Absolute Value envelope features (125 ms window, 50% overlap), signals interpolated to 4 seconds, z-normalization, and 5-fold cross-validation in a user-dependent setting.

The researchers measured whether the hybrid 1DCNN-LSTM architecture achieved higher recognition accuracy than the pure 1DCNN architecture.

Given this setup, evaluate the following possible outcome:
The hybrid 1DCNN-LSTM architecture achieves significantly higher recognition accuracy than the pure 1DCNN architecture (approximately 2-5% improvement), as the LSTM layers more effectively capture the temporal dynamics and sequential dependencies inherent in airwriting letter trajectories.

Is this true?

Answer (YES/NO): NO